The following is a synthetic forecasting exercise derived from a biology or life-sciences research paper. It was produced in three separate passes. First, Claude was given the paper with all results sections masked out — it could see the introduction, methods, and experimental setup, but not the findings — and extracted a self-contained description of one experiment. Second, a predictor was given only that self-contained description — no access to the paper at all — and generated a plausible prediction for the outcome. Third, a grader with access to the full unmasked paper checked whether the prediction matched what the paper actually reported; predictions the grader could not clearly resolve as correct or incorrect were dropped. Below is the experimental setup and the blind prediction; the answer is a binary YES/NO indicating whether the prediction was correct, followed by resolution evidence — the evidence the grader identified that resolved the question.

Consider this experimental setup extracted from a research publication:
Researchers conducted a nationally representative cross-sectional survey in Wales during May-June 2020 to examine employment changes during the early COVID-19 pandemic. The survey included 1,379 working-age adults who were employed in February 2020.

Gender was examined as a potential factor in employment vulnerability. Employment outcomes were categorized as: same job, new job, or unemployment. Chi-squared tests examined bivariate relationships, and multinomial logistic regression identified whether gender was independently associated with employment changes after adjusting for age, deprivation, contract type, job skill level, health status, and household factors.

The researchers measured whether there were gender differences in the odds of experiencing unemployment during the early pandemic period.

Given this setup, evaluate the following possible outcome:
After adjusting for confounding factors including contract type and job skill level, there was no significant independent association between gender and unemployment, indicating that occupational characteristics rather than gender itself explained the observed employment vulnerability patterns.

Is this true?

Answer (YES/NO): YES